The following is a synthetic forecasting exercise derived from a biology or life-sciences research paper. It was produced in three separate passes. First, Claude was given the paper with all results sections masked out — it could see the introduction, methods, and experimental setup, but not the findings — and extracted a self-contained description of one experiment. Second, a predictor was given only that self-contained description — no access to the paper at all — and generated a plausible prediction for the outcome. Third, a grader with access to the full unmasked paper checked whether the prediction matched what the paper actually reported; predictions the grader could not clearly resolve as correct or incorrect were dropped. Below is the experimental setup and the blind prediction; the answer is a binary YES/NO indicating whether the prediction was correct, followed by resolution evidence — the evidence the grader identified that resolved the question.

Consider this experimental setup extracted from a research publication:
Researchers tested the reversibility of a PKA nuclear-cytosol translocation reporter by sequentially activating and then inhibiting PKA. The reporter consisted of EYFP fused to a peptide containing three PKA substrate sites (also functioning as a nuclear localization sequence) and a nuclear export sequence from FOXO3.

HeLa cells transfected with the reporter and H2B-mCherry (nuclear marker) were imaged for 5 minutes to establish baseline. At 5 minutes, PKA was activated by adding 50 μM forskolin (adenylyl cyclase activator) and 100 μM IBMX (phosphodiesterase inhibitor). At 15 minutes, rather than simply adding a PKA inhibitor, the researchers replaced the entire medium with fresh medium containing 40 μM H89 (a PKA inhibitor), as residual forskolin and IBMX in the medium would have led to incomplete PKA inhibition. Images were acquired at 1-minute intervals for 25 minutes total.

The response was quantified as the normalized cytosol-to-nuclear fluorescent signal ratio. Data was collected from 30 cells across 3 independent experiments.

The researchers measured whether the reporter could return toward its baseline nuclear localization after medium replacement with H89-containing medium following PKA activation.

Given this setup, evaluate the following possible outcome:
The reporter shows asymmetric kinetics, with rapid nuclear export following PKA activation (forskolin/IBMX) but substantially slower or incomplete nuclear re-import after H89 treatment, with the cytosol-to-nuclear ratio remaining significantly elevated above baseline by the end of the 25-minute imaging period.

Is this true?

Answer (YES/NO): NO